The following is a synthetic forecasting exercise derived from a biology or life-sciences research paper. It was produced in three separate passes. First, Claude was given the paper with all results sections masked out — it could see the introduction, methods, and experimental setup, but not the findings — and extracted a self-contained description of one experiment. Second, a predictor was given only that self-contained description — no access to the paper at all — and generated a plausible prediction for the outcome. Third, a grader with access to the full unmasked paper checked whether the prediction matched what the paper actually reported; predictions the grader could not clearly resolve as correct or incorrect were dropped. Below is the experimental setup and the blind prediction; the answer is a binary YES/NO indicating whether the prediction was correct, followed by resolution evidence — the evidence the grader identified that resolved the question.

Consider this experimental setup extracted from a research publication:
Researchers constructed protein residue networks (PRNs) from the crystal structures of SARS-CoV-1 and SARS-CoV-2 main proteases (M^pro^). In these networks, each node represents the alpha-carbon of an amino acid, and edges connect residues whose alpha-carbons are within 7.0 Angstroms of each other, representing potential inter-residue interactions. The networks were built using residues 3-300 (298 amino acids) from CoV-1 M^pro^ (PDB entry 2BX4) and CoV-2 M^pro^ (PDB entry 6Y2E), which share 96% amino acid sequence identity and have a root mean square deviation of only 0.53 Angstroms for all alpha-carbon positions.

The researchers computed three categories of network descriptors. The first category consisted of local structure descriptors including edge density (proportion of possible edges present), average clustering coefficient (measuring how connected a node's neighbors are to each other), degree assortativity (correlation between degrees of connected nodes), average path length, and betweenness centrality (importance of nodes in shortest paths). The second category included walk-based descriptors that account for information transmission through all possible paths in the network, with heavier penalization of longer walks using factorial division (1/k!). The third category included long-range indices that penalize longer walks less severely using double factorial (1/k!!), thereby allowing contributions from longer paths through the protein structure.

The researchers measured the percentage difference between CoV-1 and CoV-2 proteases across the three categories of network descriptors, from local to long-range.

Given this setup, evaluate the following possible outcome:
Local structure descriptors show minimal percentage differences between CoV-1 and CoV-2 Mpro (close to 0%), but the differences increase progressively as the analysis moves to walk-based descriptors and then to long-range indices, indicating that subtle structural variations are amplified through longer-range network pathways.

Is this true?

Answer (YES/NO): YES